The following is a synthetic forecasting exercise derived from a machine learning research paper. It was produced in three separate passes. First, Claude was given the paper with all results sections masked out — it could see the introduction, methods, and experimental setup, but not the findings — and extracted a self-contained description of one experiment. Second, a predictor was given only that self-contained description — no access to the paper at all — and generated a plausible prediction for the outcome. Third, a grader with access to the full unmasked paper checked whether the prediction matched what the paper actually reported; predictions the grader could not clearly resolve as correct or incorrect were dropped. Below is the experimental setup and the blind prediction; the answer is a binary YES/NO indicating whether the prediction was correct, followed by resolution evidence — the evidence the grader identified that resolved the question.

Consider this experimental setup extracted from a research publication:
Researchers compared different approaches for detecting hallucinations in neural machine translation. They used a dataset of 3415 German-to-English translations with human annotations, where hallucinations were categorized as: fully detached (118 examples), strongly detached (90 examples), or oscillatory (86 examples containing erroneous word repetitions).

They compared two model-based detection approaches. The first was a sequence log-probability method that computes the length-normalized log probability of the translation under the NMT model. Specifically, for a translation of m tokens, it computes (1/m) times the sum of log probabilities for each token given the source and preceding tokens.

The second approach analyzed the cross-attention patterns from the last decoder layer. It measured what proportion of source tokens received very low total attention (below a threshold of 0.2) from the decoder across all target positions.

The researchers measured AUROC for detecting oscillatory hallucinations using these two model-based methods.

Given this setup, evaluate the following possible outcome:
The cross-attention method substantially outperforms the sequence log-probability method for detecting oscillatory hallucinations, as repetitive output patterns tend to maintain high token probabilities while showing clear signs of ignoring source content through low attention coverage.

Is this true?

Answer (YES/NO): NO